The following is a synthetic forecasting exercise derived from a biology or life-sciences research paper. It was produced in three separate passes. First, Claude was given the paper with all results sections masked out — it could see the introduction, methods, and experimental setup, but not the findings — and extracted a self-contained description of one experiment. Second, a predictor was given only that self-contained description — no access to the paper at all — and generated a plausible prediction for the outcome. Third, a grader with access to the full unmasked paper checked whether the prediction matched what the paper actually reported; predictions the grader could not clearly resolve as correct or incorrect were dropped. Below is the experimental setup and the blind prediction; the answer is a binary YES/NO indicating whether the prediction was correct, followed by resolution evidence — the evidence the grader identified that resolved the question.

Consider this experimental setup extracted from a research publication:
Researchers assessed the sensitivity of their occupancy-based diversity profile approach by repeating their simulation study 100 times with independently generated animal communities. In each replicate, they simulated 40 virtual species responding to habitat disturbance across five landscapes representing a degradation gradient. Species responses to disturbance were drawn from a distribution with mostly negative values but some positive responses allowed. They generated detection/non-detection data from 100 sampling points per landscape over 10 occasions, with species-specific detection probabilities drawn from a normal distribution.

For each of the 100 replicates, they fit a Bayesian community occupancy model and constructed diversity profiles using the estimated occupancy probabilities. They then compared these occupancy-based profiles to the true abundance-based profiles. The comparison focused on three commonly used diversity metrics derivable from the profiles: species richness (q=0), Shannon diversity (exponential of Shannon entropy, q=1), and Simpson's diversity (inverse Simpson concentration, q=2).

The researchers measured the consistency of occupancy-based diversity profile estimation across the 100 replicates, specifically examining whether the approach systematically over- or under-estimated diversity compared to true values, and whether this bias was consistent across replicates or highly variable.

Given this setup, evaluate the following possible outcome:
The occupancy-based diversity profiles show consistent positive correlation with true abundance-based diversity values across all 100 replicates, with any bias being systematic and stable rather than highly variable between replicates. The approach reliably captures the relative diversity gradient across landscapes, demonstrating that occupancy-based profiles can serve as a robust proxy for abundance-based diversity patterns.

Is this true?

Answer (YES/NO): YES